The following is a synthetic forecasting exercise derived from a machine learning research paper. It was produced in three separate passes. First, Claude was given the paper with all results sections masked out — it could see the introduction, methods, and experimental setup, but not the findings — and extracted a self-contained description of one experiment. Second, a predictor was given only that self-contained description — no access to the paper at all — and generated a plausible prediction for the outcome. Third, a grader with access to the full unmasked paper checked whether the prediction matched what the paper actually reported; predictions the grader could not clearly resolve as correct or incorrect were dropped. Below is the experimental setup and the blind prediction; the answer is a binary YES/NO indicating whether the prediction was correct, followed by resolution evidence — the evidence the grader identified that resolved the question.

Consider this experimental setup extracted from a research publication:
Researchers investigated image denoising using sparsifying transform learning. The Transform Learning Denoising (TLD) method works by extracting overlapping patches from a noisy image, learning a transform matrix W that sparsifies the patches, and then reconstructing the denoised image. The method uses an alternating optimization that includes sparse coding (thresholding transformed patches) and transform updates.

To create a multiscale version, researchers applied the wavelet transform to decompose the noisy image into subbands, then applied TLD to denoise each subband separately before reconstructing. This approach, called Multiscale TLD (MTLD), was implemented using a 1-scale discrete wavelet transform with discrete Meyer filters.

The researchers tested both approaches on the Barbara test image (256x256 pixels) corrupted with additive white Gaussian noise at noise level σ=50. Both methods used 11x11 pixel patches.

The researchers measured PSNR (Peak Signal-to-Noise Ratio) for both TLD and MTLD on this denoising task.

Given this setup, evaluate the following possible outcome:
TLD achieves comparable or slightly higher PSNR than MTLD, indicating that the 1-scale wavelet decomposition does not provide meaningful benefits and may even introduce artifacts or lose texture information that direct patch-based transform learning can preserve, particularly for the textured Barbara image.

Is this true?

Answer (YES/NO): YES